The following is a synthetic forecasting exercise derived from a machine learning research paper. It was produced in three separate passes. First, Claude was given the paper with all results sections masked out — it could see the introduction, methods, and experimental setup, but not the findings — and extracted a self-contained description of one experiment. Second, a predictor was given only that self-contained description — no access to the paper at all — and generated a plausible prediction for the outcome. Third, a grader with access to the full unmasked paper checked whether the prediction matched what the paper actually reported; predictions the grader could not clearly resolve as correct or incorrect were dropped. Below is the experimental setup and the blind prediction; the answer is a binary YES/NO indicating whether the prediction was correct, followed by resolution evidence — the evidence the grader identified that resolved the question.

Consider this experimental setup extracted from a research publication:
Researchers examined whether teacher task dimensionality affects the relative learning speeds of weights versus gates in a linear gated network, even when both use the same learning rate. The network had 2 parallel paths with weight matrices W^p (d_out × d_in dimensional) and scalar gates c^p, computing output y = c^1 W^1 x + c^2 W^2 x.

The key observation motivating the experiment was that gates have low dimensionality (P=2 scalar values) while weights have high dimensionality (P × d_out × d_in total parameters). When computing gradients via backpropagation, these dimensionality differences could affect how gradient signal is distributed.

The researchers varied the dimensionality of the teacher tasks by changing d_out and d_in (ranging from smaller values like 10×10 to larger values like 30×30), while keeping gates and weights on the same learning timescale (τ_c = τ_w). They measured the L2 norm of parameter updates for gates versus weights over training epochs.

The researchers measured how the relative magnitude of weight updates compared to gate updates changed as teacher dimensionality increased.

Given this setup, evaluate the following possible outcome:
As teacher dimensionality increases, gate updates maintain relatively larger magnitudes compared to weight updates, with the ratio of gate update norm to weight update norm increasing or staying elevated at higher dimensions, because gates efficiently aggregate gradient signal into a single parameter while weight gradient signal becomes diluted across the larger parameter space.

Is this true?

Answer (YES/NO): YES